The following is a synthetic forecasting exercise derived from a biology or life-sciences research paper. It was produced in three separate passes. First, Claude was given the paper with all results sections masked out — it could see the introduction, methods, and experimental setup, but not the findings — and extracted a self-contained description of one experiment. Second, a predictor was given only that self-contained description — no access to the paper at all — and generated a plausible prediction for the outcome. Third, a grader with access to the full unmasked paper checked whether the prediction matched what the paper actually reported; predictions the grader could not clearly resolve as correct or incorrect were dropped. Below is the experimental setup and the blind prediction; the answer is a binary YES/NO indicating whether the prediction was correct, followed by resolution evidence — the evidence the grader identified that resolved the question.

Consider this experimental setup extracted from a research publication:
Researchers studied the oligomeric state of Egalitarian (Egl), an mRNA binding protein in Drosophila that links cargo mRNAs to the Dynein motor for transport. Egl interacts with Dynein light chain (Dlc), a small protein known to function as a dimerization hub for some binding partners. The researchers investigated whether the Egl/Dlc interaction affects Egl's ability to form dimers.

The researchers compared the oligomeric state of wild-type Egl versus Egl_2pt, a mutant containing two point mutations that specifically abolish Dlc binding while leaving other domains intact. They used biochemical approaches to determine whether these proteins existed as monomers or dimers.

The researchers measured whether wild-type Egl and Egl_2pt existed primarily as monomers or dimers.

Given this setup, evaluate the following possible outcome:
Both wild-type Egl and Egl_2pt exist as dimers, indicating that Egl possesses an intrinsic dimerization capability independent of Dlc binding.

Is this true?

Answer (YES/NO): NO